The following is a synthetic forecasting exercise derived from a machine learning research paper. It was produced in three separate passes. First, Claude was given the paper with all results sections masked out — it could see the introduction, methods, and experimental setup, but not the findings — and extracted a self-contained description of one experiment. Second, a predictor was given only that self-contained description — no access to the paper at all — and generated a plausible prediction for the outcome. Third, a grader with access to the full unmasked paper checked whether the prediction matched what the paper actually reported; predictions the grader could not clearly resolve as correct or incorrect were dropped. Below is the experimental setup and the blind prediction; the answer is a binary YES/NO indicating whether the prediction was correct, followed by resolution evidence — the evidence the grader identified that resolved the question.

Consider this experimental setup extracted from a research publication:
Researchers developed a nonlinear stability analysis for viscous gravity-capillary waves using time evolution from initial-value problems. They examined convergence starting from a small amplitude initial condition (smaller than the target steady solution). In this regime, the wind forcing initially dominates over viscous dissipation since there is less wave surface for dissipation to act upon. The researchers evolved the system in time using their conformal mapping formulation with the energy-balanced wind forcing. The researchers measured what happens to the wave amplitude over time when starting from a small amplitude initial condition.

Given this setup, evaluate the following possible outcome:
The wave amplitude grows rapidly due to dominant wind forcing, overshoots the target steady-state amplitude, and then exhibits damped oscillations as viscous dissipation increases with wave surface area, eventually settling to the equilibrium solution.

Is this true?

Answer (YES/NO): NO